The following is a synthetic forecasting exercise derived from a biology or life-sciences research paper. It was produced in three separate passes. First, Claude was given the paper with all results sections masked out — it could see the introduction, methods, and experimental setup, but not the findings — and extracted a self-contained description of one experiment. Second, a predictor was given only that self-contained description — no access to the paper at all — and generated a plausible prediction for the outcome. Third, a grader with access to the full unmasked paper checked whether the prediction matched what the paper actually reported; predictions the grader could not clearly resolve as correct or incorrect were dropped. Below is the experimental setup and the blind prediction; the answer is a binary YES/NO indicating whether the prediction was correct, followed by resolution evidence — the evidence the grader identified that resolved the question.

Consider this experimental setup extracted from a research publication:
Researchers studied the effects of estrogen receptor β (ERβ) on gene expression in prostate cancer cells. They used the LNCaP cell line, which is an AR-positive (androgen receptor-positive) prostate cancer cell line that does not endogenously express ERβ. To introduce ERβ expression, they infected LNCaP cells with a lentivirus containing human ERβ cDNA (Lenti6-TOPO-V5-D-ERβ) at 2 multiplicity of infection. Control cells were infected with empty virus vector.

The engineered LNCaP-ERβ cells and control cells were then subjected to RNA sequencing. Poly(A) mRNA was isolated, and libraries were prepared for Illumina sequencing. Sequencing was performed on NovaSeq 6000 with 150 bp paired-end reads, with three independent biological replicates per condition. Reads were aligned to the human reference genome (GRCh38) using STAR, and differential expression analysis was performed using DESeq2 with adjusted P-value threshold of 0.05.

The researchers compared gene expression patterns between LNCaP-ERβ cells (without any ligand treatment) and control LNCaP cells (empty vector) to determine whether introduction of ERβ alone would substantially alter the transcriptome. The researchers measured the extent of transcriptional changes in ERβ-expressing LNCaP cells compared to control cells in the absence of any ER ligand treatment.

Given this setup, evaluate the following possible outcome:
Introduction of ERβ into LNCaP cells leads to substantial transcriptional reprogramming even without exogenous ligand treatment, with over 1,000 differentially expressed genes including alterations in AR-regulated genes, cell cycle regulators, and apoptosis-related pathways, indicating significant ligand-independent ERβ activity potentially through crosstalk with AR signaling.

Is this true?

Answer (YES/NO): NO